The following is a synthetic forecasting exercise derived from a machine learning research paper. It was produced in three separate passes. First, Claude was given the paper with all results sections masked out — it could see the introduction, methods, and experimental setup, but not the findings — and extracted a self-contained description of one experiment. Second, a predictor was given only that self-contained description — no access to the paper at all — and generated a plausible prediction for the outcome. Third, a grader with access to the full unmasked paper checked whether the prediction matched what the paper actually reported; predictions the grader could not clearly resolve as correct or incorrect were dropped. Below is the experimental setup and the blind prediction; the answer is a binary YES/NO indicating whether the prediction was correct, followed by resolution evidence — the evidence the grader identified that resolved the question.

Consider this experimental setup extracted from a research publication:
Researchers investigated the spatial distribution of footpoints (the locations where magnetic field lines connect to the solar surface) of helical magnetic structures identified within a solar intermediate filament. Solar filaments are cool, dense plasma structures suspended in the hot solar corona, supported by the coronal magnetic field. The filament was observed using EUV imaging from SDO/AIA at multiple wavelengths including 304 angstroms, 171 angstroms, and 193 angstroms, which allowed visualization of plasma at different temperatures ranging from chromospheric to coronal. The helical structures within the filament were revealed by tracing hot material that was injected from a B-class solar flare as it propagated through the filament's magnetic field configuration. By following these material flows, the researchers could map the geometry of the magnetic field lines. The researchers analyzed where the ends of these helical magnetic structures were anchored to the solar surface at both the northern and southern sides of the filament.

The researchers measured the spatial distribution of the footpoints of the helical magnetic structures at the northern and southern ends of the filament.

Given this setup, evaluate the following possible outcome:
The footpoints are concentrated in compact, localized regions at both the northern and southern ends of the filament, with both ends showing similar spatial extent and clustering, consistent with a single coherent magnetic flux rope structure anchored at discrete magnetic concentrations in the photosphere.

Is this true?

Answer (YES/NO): NO